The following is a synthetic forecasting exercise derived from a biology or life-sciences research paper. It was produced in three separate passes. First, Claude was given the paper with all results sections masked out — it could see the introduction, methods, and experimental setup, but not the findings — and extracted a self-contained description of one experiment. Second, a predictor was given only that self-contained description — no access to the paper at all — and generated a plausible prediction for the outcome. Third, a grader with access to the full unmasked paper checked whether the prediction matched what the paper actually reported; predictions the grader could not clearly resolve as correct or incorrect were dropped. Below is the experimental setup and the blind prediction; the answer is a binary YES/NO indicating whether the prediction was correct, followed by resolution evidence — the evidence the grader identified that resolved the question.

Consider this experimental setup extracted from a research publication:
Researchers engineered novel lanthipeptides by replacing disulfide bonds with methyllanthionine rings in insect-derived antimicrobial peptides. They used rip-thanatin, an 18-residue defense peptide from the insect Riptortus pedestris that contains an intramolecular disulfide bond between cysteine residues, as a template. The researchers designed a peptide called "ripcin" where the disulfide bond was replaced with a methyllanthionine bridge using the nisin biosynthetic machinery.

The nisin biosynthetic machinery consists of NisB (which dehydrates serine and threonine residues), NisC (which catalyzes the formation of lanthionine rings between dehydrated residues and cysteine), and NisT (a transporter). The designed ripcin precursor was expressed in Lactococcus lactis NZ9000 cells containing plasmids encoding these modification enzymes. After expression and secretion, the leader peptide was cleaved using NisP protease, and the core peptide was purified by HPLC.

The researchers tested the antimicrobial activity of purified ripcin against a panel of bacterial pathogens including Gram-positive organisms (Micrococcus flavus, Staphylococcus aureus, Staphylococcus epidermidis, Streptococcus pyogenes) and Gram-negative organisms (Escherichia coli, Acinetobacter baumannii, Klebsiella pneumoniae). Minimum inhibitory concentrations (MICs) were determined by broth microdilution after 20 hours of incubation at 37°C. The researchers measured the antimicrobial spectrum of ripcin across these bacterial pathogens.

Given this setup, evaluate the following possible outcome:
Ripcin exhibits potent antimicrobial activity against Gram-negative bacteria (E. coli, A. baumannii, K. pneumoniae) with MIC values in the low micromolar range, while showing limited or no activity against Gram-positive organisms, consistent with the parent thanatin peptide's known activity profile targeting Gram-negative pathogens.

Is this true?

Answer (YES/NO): NO